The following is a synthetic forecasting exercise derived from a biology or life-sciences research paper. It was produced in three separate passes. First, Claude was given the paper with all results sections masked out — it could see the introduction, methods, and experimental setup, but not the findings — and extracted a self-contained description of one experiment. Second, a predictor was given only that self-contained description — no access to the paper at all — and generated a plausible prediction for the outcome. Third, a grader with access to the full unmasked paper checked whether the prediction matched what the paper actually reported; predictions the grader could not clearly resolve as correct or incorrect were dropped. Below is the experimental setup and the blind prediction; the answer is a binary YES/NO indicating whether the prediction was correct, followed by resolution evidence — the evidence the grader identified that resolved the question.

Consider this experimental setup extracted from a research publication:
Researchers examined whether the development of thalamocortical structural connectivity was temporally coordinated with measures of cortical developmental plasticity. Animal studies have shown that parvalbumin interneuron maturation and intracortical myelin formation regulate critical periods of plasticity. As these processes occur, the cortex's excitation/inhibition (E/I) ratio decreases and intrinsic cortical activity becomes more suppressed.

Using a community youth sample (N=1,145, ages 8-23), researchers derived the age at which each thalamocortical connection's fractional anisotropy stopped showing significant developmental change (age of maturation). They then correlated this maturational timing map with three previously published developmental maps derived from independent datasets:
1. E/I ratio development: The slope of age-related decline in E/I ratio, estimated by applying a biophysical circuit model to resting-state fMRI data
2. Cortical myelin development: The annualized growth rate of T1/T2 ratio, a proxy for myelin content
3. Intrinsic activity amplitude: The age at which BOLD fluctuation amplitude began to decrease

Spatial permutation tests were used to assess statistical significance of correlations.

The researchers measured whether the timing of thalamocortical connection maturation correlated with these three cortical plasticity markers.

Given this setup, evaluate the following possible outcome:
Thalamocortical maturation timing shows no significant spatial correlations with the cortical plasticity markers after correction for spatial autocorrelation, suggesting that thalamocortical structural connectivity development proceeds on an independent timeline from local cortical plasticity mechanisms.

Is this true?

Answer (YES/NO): NO